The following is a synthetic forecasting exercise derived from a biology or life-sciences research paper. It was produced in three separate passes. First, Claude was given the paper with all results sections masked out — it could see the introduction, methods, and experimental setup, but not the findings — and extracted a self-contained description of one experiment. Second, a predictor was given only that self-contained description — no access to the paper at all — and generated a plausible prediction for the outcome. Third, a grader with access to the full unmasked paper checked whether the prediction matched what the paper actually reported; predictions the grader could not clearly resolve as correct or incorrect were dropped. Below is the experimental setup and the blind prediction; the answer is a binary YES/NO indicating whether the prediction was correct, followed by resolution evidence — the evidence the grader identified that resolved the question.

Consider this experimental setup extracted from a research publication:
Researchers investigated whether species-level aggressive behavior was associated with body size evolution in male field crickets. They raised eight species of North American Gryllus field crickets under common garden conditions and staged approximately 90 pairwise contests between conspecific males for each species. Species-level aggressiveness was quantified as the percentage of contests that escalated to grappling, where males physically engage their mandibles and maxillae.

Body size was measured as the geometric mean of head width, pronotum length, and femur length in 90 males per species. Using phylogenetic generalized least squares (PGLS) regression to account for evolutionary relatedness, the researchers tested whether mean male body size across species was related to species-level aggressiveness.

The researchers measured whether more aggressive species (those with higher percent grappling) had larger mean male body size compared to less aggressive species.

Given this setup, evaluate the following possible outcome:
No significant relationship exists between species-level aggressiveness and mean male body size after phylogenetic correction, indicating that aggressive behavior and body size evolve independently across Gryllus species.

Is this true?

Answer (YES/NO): YES